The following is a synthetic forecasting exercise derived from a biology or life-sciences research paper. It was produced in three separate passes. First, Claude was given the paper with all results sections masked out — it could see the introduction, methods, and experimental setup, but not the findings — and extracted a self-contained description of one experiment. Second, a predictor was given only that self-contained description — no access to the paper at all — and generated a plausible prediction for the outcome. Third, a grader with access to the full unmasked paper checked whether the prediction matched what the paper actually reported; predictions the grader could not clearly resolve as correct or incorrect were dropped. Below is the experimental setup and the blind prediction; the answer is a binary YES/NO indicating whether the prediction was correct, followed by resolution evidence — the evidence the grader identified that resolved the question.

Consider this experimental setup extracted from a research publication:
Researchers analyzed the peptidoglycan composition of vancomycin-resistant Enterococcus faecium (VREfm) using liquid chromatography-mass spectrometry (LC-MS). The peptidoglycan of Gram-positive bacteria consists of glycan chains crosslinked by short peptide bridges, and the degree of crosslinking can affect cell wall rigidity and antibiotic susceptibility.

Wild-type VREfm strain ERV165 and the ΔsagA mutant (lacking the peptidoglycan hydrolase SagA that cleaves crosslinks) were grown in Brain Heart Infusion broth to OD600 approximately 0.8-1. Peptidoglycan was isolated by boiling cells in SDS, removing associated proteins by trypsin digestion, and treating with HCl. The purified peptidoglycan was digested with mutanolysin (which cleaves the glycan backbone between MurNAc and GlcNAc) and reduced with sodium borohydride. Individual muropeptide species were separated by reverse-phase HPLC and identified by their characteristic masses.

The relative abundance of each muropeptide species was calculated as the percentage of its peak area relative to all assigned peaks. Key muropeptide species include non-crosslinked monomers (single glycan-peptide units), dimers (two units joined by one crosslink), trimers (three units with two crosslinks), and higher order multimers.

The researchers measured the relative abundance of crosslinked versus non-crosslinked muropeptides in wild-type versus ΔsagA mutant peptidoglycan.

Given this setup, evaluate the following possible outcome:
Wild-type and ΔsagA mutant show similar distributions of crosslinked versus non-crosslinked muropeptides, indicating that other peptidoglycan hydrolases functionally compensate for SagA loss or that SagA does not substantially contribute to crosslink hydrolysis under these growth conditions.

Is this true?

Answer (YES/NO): NO